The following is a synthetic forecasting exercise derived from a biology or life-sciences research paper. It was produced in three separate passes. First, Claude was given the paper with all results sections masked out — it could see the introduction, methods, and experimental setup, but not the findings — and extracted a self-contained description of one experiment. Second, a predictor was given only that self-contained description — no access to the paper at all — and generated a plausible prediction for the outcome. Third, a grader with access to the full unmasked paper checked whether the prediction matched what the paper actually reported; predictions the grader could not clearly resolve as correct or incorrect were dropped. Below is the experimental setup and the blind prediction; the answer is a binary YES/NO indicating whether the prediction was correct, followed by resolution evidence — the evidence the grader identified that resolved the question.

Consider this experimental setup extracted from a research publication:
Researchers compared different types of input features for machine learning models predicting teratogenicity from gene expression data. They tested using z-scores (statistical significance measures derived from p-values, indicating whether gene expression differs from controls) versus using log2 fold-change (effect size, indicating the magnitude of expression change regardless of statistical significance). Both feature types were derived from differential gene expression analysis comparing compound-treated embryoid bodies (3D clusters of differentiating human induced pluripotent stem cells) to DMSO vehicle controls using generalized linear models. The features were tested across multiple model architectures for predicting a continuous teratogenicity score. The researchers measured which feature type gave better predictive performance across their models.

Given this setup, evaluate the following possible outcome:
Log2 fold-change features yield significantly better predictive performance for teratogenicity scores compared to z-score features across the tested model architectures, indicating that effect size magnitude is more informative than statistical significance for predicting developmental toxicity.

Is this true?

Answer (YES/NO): NO